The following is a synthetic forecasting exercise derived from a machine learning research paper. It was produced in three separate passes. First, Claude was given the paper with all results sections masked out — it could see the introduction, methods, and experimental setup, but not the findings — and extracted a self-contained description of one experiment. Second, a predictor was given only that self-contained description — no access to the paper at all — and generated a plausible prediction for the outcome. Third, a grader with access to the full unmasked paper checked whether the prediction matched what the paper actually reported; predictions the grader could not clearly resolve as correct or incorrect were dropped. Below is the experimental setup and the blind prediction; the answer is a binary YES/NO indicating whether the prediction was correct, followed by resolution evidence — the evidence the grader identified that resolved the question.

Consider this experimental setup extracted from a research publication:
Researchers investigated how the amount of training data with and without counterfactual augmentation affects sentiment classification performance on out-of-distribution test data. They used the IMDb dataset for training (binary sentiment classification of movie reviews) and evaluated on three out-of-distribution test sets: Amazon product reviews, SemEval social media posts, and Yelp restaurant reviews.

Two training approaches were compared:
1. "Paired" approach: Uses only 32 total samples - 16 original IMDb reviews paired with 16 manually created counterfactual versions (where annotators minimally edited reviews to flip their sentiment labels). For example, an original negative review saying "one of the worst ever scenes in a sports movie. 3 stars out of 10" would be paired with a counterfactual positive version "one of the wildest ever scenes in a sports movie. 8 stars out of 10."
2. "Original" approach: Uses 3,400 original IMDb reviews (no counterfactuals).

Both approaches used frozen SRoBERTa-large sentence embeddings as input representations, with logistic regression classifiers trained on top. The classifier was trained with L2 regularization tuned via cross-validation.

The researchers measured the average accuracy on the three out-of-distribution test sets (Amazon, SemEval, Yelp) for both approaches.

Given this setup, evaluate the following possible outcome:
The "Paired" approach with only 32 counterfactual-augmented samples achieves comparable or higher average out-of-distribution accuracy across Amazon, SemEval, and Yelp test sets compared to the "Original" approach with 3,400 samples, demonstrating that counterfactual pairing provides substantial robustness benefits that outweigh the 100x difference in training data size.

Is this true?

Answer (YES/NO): YES